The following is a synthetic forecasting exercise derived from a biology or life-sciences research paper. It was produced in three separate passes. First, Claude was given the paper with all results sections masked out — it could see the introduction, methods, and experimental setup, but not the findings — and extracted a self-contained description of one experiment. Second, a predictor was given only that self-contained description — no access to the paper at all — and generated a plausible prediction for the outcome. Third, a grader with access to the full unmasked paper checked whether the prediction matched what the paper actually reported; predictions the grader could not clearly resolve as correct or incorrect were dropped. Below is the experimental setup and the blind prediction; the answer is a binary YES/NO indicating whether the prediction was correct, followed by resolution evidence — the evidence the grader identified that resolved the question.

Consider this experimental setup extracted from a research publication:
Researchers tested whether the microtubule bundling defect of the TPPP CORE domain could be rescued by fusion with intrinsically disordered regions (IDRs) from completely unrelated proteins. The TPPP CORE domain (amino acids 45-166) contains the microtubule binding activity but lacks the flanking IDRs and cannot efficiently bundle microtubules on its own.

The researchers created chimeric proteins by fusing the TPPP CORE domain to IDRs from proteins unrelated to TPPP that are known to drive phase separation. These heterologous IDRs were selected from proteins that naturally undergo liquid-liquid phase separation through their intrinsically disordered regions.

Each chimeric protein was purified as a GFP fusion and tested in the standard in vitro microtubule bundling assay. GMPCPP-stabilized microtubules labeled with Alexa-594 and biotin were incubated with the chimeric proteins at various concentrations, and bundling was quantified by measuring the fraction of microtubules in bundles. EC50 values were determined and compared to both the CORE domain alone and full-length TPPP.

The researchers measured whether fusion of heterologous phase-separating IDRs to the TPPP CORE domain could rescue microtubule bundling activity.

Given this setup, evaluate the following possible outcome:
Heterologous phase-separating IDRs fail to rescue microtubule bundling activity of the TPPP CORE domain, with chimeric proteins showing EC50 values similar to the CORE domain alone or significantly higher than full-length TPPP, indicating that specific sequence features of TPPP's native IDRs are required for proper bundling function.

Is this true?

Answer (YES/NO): NO